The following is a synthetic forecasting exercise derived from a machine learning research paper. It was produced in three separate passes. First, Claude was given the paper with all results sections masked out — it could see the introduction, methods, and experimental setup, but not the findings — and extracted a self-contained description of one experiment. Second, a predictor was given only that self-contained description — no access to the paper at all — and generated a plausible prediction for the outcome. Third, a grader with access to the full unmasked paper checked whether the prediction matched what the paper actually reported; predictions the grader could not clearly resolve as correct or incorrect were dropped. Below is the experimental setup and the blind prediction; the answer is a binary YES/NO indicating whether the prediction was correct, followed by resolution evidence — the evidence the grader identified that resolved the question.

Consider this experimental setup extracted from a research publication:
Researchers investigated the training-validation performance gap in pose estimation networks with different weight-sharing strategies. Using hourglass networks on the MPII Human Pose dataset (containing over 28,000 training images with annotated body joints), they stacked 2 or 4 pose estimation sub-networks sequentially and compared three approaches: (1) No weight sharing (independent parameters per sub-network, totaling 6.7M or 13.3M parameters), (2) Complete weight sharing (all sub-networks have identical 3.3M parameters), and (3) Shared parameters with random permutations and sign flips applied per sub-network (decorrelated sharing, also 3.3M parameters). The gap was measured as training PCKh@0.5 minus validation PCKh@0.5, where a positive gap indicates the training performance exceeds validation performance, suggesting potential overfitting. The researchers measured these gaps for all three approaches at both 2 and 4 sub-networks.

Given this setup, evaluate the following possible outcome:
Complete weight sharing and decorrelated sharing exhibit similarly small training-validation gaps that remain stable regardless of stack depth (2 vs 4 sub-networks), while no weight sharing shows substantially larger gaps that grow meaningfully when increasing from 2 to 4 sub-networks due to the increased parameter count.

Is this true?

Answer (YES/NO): NO